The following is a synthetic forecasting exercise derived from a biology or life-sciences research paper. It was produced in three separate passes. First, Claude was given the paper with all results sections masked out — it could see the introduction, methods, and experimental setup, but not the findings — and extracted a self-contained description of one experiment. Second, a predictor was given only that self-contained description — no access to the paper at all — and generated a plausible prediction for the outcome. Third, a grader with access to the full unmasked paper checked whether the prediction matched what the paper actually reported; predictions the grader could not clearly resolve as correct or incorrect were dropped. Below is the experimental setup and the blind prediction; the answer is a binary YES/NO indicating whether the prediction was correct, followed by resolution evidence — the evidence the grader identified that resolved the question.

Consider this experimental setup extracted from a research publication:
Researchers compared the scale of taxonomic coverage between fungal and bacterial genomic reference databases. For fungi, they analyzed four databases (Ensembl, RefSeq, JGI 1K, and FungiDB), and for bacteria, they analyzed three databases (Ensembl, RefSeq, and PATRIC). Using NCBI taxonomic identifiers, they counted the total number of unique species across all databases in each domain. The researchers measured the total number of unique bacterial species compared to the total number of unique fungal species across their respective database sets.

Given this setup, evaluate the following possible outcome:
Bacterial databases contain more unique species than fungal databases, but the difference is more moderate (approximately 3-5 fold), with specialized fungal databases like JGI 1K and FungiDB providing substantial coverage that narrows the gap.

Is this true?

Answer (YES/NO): NO